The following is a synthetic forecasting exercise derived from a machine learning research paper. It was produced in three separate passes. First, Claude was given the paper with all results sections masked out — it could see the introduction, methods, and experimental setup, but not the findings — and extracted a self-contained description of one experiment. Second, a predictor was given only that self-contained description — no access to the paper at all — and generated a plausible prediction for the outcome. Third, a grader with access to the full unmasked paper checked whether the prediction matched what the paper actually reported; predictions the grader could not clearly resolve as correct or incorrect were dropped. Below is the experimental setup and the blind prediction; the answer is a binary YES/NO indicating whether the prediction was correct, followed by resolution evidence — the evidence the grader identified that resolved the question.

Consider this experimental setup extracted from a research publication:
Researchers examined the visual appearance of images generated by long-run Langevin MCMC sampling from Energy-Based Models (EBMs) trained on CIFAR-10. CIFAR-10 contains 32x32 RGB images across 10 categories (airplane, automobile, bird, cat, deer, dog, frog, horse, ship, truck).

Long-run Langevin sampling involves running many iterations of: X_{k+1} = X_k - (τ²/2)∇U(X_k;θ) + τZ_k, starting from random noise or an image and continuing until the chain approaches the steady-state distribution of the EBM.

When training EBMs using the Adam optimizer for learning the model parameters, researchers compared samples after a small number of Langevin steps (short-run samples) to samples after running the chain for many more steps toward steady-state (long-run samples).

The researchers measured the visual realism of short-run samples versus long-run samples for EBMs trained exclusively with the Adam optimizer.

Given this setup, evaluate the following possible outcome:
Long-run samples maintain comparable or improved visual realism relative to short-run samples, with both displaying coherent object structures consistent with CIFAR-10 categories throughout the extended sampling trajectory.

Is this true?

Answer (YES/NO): NO